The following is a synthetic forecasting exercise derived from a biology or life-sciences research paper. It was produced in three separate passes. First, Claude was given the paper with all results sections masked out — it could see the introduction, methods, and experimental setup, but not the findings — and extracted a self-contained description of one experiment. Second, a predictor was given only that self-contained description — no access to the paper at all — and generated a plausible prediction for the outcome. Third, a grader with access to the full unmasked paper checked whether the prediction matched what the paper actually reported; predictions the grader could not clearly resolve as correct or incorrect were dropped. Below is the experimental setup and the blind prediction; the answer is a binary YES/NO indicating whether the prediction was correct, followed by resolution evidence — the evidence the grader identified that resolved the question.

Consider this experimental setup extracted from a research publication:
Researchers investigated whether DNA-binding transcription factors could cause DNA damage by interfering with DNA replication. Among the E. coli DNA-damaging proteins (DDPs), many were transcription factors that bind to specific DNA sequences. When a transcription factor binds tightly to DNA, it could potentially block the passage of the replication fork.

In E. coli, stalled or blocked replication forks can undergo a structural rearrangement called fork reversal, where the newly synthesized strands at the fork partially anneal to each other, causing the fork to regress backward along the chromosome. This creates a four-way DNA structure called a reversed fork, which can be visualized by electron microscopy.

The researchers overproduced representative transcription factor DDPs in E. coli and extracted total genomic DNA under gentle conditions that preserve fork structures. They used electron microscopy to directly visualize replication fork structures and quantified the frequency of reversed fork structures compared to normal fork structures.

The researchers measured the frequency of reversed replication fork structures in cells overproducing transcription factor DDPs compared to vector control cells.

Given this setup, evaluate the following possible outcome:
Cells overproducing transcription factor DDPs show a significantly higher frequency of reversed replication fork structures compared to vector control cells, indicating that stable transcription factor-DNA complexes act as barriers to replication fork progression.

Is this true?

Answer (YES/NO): YES